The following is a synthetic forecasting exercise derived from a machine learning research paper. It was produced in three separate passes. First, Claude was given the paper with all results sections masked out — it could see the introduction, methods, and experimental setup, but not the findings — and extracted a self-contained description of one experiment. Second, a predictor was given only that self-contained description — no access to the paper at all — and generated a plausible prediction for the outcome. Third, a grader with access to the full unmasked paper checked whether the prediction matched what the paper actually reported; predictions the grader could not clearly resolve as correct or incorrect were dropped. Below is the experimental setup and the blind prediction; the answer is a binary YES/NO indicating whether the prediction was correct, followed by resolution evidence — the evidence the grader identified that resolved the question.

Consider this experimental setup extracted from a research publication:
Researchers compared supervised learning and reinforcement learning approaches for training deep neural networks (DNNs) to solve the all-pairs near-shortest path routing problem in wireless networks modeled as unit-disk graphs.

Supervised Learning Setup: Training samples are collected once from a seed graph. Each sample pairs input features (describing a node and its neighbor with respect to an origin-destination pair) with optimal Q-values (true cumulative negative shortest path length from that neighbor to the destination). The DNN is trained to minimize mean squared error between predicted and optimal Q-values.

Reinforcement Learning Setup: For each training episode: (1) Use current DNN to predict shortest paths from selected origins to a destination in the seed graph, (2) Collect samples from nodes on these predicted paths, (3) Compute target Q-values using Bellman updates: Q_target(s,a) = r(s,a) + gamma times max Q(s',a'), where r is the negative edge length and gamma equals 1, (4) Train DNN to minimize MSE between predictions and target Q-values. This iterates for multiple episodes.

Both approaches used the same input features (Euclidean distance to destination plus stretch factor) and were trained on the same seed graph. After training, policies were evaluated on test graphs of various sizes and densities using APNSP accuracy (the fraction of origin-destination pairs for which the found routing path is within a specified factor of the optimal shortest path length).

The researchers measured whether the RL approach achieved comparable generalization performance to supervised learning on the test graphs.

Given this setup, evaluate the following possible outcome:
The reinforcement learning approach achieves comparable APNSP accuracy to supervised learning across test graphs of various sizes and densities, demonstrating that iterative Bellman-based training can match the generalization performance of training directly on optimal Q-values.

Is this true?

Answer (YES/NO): YES